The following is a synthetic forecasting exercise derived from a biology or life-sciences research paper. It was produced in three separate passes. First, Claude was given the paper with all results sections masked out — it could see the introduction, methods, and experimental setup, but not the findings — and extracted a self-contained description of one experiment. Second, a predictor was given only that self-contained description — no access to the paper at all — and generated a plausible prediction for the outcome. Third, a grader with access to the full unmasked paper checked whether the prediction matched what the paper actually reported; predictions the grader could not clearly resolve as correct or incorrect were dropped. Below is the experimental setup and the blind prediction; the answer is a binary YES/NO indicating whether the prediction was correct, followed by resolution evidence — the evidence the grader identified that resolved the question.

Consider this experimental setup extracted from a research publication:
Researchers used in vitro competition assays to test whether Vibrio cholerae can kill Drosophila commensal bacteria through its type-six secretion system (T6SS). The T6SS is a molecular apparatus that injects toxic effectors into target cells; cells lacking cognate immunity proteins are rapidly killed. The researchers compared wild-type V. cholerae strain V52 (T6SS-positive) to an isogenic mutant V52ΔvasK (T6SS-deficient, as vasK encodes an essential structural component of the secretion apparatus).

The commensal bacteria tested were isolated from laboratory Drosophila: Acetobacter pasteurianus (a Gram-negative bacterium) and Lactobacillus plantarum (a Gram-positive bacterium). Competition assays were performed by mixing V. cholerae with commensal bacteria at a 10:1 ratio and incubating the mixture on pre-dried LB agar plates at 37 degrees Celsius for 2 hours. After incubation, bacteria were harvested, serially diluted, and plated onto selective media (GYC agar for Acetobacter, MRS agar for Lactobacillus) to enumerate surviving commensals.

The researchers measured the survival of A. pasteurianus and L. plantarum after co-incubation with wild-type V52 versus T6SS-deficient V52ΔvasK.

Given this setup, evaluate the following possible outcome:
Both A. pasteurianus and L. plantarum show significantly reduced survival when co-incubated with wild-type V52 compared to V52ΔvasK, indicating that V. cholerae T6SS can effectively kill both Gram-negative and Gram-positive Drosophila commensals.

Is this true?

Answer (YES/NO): NO